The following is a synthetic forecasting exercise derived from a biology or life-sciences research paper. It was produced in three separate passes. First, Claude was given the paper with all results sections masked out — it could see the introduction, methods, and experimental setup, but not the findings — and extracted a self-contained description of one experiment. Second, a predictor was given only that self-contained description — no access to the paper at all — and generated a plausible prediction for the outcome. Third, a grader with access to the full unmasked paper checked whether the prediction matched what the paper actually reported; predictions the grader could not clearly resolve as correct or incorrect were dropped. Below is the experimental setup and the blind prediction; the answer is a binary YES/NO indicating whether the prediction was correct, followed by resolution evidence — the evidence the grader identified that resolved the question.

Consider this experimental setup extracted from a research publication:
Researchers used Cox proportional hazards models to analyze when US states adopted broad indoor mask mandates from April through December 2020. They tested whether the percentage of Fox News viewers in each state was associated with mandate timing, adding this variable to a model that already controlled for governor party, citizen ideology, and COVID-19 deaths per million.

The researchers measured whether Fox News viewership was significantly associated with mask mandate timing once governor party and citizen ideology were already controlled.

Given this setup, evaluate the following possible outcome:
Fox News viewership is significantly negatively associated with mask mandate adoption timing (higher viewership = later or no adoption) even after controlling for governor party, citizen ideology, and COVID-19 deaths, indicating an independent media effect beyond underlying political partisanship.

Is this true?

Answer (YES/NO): NO